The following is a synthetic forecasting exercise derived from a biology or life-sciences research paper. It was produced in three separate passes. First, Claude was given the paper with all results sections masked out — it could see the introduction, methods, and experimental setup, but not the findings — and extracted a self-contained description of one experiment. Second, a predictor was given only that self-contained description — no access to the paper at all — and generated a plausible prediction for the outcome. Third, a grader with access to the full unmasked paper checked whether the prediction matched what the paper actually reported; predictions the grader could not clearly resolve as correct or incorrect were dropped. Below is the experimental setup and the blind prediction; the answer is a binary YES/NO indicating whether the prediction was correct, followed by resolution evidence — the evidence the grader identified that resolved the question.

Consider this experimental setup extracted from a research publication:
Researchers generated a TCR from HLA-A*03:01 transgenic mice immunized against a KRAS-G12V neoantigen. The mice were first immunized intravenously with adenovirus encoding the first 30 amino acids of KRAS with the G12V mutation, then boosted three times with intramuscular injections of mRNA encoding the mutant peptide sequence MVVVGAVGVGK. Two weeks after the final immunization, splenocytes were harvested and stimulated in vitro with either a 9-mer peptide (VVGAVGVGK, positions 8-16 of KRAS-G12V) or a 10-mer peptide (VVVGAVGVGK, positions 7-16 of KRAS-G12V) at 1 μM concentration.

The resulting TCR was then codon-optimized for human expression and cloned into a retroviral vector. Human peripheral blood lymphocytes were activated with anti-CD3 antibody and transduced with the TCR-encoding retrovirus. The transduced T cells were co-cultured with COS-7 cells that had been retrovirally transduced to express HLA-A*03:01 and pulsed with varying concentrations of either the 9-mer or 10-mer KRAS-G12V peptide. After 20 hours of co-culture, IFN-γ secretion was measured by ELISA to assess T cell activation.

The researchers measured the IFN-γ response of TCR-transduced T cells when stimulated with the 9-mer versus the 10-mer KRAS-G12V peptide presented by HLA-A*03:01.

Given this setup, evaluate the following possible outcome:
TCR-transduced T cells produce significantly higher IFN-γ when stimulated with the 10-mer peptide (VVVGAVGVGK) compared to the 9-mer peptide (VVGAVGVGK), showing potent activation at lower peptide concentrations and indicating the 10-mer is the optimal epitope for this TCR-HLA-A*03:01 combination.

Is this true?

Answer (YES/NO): NO